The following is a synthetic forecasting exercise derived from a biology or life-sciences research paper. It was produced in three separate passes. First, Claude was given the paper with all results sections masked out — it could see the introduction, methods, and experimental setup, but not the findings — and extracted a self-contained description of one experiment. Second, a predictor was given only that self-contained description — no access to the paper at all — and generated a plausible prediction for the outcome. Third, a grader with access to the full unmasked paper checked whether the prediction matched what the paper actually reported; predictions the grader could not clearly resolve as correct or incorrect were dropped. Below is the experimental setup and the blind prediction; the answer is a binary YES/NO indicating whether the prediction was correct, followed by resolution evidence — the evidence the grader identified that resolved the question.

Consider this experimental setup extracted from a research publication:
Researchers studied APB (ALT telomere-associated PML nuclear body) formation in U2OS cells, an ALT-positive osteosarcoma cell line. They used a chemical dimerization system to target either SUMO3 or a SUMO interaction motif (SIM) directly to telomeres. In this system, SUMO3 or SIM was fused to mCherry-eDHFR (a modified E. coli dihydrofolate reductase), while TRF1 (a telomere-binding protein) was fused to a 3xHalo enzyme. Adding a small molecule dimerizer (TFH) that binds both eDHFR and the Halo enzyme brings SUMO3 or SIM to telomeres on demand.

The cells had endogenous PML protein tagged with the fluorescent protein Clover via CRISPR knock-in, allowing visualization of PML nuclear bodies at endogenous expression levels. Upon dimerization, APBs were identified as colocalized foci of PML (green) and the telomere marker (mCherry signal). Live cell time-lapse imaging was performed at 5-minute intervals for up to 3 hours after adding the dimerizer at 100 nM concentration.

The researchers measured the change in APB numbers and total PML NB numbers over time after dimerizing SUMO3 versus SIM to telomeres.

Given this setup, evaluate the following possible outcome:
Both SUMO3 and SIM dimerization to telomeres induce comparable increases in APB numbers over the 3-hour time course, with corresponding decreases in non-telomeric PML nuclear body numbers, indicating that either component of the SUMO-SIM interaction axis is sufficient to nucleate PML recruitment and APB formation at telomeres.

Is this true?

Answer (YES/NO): NO